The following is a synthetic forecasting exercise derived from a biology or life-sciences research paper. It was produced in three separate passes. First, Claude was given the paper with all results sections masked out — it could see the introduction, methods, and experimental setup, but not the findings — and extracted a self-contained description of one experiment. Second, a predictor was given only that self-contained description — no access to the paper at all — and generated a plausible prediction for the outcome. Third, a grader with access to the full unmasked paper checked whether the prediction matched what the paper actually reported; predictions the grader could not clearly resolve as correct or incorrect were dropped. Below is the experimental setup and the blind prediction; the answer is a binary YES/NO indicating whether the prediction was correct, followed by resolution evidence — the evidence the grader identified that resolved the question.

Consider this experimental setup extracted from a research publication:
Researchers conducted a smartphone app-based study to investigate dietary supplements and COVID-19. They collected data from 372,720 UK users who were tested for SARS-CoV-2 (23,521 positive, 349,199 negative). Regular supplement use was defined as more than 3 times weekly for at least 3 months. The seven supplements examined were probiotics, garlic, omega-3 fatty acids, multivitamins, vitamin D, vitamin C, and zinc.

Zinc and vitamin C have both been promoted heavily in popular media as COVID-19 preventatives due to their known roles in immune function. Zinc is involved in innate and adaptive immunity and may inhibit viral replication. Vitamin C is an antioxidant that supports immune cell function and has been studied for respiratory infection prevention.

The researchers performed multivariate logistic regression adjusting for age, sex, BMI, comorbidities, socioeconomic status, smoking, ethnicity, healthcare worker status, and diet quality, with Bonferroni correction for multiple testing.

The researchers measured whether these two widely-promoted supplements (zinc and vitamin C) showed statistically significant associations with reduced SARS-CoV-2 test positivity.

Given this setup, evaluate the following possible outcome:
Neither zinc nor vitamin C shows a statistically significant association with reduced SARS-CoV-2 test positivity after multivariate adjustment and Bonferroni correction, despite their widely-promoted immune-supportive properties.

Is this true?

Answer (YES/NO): YES